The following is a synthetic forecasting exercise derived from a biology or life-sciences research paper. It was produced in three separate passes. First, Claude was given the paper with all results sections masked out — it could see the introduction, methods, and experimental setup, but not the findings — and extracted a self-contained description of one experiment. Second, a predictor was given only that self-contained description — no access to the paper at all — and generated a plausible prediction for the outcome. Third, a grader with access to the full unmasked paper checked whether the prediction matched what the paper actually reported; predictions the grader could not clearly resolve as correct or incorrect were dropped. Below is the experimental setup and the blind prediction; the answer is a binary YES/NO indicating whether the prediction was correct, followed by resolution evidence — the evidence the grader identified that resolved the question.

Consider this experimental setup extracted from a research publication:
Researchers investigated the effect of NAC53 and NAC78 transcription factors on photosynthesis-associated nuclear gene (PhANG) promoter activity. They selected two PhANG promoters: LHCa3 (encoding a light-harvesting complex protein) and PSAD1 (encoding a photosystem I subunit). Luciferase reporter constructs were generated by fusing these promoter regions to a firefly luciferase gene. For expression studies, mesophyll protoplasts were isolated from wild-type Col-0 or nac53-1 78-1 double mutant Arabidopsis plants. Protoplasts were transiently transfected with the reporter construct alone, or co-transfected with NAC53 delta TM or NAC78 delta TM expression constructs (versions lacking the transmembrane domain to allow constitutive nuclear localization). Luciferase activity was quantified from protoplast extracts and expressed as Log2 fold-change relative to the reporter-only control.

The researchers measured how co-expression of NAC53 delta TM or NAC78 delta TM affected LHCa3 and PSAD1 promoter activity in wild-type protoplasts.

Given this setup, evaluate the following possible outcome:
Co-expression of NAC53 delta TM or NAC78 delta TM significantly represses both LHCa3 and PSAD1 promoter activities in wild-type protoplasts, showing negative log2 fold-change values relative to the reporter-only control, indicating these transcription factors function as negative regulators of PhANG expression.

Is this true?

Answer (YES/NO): NO